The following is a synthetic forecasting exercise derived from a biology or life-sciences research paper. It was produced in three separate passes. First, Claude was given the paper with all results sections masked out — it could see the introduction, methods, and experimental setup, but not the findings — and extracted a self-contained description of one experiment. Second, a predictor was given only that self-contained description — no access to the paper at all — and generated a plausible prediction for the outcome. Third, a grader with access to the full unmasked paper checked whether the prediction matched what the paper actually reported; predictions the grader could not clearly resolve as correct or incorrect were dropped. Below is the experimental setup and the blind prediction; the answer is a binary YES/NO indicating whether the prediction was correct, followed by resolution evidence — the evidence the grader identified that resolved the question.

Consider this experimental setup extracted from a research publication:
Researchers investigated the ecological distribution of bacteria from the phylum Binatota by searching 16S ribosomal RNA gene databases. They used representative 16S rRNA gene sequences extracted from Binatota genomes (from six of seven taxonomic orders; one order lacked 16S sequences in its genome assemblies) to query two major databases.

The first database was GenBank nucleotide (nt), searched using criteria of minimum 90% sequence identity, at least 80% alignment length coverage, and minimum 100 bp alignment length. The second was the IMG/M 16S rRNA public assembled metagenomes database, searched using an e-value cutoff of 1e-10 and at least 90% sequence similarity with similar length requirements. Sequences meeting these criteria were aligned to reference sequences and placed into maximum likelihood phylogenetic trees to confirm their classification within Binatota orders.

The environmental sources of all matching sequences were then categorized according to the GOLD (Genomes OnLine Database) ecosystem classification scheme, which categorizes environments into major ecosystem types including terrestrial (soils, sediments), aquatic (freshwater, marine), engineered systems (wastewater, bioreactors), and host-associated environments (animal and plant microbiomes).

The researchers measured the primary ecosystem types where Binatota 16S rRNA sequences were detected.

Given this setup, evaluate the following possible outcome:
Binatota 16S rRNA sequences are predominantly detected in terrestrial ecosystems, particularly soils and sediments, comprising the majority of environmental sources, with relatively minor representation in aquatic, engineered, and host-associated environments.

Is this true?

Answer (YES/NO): YES